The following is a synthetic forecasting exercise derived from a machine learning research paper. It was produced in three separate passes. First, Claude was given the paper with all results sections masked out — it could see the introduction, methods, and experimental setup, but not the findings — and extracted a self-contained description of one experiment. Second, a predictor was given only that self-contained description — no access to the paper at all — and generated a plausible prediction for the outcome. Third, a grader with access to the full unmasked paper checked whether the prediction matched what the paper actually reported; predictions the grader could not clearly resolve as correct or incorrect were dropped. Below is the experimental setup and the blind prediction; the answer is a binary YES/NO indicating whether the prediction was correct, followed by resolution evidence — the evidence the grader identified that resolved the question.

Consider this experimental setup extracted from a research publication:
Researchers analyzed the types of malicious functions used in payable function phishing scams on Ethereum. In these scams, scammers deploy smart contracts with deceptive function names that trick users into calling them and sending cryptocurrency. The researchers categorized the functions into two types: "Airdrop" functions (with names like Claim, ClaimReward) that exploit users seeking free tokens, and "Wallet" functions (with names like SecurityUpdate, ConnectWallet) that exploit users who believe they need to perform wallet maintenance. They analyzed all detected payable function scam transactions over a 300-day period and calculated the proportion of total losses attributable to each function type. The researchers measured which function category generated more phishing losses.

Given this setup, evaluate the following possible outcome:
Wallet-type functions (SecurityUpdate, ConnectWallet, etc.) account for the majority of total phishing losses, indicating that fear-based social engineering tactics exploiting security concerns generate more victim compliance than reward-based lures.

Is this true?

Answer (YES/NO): NO